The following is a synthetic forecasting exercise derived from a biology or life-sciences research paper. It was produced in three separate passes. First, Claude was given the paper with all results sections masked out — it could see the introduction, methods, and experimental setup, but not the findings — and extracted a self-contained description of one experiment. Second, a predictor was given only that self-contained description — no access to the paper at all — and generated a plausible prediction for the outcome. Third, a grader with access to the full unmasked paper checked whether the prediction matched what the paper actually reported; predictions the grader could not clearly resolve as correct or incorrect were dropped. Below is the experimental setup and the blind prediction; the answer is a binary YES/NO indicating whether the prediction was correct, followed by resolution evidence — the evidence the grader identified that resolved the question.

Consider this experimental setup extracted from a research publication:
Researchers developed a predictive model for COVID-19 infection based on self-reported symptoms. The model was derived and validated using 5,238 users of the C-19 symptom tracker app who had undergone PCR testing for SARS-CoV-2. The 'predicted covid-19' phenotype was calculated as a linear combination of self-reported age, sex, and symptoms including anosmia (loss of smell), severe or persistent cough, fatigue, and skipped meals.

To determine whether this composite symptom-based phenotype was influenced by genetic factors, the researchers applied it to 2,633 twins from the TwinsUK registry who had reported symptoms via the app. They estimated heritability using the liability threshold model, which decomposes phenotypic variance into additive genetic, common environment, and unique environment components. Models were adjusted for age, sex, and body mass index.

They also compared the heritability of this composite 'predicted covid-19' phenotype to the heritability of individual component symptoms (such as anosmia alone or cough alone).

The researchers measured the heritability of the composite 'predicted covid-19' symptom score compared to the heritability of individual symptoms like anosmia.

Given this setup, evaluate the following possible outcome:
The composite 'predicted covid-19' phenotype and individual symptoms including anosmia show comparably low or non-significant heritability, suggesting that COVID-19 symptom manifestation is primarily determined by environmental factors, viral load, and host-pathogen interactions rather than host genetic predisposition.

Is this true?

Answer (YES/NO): NO